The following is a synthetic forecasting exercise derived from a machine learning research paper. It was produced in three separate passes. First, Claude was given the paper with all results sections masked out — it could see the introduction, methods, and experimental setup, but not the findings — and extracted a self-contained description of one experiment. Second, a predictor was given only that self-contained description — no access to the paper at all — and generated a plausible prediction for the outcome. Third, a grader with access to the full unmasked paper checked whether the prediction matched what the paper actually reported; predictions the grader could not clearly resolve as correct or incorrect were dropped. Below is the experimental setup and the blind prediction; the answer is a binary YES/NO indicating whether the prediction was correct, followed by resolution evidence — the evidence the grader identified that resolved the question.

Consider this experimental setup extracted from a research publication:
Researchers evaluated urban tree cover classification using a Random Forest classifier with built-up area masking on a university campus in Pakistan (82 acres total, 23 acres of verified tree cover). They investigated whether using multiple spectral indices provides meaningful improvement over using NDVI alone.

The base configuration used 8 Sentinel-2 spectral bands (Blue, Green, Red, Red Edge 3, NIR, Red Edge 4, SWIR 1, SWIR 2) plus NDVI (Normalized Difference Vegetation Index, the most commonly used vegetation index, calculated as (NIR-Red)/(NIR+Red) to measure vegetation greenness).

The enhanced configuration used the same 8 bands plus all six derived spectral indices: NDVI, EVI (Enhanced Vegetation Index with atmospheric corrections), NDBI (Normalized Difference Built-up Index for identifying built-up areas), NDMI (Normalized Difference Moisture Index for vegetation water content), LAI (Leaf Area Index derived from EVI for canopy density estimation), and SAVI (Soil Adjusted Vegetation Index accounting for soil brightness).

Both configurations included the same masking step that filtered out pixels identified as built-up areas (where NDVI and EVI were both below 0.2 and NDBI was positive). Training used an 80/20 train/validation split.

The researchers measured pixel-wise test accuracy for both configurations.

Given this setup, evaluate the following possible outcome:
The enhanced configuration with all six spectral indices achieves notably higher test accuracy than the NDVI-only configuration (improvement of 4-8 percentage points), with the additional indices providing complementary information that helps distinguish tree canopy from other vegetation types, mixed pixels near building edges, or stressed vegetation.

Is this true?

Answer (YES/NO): NO